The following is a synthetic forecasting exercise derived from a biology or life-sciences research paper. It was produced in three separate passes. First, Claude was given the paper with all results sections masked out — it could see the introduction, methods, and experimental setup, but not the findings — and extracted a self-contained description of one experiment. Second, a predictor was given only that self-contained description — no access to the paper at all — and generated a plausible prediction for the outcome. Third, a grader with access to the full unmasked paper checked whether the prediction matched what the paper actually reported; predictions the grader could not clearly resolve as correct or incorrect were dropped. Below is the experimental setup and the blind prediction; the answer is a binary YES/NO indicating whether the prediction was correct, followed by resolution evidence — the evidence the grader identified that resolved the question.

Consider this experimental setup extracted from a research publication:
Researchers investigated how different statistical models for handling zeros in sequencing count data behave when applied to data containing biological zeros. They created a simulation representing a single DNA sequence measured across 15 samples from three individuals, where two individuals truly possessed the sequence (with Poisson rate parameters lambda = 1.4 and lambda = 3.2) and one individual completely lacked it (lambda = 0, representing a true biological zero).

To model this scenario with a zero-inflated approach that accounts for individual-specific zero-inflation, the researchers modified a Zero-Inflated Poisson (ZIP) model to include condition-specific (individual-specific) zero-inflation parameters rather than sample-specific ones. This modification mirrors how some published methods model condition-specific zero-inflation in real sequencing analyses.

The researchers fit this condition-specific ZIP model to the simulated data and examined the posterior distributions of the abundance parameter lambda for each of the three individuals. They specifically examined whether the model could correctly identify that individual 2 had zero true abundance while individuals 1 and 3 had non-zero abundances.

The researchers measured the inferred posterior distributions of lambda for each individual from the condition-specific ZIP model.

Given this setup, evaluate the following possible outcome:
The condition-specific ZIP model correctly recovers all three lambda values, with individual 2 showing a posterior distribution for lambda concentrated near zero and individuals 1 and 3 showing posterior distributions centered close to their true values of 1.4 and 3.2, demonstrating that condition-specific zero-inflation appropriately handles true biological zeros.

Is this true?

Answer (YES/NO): NO